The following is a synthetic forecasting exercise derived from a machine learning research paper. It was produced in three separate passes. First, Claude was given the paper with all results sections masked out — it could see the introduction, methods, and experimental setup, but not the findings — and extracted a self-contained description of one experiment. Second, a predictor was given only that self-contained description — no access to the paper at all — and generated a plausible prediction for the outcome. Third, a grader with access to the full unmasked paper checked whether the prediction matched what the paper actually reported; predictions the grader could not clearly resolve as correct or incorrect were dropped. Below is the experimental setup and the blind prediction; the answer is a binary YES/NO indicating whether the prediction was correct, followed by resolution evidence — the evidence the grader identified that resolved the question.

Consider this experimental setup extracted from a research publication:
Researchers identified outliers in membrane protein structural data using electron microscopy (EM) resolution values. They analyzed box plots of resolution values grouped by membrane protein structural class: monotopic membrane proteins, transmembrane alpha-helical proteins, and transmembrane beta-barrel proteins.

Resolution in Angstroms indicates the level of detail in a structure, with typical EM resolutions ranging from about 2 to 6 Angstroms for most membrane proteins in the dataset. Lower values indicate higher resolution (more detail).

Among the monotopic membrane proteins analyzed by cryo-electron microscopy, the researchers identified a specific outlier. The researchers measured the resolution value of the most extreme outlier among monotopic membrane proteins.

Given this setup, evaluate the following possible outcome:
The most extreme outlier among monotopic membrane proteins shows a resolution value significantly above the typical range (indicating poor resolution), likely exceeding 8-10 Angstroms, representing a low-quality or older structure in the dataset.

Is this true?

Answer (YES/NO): YES